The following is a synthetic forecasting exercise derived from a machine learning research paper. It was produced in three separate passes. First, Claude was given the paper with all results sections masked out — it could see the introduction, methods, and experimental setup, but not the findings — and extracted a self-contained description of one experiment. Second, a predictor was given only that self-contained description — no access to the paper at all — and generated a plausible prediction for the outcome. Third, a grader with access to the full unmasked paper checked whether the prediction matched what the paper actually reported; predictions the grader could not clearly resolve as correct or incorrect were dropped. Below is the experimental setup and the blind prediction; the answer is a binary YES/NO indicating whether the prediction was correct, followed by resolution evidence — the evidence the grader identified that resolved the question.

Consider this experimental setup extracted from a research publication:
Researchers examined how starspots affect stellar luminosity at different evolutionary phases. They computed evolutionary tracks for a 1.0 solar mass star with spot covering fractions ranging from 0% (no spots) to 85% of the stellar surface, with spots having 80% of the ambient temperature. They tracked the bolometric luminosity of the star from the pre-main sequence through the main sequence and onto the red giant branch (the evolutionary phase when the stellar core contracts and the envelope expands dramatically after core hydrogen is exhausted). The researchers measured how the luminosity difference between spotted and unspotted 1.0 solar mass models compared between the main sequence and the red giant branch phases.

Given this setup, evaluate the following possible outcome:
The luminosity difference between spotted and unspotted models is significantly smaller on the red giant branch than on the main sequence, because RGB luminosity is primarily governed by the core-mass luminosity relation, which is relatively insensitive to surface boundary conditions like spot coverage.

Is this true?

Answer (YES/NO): NO